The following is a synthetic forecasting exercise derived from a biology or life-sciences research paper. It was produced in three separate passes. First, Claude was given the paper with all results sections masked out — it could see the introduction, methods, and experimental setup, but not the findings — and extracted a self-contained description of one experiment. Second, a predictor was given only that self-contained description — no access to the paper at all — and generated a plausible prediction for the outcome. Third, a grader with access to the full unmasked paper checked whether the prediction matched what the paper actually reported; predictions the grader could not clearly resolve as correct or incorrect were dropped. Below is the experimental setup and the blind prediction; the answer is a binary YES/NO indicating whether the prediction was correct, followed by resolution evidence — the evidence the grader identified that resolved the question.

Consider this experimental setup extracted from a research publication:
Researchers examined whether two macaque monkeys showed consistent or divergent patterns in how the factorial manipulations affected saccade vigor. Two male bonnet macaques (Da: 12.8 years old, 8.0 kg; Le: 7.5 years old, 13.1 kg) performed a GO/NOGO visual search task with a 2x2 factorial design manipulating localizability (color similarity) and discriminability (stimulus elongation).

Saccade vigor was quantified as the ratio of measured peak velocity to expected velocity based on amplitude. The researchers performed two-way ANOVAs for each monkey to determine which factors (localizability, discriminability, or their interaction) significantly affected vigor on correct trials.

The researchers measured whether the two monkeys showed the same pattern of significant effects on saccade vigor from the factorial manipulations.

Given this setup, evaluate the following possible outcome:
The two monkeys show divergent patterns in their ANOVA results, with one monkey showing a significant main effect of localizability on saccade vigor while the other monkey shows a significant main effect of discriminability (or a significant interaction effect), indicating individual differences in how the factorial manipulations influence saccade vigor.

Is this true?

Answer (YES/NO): NO